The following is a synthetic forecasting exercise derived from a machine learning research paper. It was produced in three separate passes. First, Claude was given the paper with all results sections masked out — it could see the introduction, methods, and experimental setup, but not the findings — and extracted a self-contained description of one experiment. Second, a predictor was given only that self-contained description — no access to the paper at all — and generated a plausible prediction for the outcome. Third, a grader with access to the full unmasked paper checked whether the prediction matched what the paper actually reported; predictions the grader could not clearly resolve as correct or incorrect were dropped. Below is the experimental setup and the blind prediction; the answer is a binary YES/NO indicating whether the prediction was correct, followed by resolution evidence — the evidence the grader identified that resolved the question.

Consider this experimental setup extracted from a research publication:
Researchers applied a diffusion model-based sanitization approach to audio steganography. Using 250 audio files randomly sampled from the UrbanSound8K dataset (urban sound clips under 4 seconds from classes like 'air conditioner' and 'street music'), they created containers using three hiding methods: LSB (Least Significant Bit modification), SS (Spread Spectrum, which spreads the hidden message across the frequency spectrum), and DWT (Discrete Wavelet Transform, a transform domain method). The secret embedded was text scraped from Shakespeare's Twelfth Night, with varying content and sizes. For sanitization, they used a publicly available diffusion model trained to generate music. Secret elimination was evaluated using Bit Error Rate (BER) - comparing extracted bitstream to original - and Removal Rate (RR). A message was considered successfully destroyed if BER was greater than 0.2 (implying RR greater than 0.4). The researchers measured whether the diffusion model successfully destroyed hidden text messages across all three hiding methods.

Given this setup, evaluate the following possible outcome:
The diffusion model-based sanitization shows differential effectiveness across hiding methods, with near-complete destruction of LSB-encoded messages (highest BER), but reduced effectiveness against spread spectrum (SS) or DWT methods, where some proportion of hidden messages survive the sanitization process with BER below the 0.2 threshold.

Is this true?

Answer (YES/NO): NO